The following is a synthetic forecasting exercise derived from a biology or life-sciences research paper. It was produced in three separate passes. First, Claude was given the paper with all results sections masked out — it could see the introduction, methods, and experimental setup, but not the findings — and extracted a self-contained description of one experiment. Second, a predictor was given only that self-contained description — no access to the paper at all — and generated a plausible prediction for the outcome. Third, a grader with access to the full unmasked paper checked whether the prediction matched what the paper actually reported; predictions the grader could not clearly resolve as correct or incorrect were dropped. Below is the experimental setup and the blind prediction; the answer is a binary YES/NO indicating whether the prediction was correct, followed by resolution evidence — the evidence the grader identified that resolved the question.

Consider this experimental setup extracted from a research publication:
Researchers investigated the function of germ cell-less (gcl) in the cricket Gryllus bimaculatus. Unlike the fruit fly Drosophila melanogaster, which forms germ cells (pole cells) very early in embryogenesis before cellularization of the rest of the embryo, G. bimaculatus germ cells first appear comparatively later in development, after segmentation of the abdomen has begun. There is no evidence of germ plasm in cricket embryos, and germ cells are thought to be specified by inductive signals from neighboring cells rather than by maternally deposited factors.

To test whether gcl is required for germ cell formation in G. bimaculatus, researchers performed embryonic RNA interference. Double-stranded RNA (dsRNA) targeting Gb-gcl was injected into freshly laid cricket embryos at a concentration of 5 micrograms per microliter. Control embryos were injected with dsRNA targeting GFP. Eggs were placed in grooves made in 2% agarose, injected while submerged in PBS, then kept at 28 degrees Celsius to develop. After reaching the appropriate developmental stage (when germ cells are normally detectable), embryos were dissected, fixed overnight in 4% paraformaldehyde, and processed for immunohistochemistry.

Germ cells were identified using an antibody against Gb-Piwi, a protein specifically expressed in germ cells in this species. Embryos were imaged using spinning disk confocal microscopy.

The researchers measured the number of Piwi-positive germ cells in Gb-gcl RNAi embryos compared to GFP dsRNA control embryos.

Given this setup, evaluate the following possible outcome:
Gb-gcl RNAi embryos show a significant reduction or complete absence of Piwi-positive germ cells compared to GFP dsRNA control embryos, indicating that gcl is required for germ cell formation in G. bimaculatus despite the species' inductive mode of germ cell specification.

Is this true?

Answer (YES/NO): NO